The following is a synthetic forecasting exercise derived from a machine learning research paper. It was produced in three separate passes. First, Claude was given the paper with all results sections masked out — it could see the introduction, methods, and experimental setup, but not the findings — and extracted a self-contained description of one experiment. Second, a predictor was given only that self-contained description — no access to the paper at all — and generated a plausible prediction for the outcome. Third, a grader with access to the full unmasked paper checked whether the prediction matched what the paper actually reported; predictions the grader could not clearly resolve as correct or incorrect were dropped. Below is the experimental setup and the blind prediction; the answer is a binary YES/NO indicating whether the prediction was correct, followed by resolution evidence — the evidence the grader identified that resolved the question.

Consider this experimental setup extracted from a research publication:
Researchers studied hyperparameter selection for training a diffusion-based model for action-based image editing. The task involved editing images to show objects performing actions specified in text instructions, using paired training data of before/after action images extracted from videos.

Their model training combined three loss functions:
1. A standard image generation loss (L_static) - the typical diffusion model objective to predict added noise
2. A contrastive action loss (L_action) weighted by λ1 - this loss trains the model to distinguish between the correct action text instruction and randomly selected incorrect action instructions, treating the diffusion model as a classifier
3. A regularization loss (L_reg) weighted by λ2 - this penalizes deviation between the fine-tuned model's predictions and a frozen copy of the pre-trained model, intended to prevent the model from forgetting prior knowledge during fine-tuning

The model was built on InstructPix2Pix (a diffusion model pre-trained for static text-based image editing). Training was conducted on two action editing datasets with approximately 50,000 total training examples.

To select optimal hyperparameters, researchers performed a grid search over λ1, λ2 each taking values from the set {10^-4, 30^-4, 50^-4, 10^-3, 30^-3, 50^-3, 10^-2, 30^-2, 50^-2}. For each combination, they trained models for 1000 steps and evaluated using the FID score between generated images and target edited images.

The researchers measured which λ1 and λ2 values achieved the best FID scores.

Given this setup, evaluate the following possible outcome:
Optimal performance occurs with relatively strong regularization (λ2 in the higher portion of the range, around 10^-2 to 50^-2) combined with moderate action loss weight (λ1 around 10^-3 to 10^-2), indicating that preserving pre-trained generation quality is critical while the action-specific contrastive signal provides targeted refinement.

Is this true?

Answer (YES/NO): NO